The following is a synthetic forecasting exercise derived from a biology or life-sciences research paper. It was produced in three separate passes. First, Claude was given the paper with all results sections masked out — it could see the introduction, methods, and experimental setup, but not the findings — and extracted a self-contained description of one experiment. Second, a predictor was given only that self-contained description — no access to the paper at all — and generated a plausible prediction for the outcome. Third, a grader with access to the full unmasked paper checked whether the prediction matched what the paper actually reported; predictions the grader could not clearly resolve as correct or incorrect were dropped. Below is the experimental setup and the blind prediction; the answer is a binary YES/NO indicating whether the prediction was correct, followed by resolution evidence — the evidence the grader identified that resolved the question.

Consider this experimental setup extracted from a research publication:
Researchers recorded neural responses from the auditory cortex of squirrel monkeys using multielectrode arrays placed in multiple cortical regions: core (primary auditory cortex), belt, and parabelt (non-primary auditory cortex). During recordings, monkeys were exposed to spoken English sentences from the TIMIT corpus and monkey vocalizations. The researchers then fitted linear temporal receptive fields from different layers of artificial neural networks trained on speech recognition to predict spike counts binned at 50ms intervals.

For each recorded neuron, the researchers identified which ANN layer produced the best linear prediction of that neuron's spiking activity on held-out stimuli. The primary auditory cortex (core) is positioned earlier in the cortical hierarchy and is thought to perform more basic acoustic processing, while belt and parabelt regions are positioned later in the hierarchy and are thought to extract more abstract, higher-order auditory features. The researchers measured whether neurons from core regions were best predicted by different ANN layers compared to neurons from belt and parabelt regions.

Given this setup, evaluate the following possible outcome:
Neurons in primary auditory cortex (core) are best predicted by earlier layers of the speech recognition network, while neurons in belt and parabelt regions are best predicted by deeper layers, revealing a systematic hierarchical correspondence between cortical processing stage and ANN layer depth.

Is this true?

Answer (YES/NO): YES